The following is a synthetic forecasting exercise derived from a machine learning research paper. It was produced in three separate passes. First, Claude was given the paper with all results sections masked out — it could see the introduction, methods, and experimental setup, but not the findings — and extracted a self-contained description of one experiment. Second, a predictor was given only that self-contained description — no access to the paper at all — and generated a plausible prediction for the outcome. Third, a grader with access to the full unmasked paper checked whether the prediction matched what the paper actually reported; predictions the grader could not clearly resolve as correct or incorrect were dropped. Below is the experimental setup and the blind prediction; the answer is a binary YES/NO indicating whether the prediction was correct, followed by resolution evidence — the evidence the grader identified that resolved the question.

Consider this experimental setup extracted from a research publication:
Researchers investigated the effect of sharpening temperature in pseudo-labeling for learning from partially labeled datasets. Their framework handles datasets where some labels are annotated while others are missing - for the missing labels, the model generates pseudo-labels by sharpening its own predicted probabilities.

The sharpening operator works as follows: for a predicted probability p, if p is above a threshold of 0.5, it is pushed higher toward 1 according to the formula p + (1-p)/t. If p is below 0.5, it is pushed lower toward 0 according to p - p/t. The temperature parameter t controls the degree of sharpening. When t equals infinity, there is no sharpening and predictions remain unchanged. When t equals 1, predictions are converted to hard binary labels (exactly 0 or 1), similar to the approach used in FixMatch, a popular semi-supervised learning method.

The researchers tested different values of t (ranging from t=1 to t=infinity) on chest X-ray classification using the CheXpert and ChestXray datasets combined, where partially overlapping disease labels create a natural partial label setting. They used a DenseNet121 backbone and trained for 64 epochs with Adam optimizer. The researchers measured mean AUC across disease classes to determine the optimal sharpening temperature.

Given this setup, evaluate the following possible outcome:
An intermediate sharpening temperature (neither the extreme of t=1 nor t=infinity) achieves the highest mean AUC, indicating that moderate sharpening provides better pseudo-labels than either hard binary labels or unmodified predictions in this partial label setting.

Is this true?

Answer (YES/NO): YES